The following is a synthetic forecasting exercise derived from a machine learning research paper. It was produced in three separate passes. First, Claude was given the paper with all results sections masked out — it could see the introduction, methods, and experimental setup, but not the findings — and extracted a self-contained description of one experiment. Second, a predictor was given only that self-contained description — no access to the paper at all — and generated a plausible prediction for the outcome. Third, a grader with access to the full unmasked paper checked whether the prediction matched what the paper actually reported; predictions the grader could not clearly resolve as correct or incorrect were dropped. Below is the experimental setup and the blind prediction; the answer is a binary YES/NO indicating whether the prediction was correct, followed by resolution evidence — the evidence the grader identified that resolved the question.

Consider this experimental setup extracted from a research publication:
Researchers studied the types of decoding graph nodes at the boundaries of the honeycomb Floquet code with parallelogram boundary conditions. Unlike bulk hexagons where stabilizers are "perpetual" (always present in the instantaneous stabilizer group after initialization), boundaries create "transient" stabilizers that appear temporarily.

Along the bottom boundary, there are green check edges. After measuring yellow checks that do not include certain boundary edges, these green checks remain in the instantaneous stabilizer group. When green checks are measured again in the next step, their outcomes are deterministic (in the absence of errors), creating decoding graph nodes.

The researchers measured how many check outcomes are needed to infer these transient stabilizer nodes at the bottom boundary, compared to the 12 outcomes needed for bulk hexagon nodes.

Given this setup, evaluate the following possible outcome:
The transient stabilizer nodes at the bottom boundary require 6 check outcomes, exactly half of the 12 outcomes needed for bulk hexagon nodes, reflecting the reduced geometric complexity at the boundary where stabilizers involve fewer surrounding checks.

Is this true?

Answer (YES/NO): NO